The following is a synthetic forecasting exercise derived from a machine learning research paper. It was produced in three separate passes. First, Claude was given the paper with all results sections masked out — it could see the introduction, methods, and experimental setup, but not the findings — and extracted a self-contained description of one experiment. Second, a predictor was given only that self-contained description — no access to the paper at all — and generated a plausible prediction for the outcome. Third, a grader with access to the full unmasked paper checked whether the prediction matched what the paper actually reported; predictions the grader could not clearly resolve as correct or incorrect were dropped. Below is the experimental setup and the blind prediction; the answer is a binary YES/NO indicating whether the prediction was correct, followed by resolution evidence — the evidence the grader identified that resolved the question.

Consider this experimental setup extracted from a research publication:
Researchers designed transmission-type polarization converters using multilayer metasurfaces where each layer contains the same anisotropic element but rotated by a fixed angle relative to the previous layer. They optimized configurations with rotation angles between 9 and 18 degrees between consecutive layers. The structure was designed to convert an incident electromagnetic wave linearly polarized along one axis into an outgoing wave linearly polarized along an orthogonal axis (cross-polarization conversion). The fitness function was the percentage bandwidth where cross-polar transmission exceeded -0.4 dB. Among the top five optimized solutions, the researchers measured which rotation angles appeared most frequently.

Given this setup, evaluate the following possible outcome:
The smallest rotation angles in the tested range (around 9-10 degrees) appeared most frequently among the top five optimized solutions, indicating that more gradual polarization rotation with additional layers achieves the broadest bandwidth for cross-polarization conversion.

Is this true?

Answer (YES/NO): NO